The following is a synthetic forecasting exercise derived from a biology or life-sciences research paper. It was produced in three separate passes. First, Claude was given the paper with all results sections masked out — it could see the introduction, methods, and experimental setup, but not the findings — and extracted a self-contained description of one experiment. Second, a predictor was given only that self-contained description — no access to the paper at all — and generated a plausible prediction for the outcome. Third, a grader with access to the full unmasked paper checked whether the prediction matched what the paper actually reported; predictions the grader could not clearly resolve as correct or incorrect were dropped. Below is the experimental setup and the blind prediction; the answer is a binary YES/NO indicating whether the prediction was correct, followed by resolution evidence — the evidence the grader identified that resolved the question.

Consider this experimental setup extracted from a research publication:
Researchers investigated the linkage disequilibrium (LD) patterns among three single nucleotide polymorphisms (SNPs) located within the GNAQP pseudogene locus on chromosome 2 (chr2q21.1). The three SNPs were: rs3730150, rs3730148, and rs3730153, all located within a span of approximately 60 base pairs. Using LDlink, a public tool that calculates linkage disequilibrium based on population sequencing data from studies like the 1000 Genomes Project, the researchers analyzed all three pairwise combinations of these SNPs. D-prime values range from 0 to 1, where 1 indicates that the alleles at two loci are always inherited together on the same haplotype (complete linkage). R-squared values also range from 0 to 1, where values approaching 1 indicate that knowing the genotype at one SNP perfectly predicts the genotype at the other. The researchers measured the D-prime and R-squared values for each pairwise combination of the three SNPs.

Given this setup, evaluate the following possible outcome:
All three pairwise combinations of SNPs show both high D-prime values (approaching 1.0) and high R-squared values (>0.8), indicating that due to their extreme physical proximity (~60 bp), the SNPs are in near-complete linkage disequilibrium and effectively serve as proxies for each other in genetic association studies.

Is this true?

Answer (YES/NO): YES